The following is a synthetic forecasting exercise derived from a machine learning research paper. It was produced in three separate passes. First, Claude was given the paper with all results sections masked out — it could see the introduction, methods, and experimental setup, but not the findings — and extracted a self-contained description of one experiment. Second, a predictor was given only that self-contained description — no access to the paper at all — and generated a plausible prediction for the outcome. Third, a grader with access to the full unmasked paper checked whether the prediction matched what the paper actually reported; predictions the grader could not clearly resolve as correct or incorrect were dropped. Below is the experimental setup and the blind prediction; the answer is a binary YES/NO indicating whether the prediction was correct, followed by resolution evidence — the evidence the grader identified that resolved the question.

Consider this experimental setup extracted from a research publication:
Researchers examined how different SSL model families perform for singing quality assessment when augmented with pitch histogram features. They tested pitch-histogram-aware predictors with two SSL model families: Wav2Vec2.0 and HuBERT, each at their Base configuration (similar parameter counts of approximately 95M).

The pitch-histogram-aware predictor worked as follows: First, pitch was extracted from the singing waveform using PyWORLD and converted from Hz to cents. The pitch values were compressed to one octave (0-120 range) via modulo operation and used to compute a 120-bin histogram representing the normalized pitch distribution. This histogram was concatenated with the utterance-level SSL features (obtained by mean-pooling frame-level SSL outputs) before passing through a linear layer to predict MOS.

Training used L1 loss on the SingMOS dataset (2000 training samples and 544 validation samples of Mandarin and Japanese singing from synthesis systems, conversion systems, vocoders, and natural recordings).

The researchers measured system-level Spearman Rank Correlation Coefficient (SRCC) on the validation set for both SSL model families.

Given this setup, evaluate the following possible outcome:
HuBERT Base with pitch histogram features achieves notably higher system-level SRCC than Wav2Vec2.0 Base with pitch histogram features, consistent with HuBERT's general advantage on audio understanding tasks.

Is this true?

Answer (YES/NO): NO